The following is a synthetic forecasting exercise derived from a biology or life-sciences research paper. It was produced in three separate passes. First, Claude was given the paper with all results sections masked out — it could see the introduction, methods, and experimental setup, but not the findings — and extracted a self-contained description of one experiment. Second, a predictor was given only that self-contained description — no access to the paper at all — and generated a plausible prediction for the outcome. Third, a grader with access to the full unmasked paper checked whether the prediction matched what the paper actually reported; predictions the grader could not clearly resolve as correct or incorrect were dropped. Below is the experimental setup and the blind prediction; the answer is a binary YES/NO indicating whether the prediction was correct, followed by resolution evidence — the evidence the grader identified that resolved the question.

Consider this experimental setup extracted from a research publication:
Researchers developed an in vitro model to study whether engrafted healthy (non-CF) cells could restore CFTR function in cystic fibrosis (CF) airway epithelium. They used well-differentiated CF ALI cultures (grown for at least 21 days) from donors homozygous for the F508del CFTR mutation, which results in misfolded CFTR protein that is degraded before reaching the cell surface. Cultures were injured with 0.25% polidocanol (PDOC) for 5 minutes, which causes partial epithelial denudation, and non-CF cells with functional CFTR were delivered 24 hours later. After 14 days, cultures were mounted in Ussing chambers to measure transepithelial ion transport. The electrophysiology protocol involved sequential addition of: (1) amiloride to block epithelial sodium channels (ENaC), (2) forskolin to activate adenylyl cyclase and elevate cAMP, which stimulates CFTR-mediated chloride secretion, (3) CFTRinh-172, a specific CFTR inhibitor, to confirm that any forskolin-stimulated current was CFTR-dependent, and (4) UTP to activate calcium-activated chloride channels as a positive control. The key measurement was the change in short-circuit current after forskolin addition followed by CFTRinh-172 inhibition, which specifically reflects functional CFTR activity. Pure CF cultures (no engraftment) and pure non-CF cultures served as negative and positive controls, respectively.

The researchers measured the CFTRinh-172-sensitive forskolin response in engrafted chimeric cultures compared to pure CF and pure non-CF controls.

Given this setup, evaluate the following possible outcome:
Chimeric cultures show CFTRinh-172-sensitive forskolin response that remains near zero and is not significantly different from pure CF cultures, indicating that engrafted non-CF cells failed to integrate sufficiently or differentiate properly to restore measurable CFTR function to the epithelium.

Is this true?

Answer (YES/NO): NO